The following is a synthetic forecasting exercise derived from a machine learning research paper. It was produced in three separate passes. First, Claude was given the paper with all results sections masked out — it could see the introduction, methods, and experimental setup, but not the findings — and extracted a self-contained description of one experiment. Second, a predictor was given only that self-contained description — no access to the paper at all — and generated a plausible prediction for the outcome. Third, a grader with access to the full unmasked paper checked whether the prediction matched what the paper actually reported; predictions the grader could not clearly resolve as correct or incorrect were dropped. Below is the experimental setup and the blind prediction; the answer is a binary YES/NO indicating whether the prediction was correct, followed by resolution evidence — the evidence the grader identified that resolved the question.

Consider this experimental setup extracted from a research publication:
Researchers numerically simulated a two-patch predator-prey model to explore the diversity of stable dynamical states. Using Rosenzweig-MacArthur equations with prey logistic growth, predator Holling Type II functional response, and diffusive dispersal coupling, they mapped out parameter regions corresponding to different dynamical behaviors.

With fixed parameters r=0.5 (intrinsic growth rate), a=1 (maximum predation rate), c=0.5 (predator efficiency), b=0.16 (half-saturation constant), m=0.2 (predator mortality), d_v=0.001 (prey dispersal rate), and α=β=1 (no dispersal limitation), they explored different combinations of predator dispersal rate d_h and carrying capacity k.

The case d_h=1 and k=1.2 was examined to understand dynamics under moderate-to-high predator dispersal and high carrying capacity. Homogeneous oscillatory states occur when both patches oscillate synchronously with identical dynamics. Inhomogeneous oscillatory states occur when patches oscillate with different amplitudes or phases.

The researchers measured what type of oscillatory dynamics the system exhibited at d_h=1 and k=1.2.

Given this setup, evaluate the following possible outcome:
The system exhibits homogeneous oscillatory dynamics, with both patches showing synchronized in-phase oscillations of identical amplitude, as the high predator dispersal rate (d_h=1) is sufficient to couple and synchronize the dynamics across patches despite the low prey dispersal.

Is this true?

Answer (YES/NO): NO